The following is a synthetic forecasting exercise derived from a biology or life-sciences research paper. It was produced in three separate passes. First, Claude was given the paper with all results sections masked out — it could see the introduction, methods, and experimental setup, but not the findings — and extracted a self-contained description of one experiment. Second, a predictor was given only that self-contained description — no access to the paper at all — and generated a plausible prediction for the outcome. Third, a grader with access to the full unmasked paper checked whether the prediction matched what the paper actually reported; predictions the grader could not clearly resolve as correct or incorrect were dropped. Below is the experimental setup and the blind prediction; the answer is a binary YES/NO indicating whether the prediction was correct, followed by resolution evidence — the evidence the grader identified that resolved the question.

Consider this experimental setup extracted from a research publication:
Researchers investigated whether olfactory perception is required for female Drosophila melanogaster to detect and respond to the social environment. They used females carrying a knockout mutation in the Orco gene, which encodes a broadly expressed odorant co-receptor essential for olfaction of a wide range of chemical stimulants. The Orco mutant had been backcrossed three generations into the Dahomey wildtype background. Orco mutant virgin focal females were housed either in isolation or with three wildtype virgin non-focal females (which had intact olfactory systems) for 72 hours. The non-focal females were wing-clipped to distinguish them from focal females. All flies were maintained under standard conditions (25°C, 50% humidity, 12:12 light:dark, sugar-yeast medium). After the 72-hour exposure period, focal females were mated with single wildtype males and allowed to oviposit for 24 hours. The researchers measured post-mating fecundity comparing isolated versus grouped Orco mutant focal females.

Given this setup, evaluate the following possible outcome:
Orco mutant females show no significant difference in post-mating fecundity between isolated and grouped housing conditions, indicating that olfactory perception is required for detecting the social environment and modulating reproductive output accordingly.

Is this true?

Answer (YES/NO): NO